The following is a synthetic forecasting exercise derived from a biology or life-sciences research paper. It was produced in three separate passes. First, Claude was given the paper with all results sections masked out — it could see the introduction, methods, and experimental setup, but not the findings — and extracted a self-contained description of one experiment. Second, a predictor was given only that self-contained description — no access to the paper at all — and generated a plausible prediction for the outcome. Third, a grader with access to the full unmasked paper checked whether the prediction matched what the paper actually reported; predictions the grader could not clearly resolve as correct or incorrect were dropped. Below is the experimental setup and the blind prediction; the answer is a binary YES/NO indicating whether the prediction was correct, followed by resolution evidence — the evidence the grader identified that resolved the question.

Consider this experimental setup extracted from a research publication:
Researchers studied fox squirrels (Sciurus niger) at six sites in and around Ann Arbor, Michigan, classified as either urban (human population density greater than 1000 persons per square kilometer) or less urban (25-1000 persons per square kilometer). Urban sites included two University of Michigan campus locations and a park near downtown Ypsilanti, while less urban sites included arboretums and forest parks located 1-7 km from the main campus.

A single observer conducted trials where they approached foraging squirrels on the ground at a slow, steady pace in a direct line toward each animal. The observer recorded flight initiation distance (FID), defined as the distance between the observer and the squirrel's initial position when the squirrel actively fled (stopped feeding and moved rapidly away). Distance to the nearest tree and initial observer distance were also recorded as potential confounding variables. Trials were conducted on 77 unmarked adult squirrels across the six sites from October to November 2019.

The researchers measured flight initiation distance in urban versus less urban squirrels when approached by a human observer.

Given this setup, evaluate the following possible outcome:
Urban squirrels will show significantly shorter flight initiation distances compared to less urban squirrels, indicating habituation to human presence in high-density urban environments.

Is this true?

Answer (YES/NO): YES